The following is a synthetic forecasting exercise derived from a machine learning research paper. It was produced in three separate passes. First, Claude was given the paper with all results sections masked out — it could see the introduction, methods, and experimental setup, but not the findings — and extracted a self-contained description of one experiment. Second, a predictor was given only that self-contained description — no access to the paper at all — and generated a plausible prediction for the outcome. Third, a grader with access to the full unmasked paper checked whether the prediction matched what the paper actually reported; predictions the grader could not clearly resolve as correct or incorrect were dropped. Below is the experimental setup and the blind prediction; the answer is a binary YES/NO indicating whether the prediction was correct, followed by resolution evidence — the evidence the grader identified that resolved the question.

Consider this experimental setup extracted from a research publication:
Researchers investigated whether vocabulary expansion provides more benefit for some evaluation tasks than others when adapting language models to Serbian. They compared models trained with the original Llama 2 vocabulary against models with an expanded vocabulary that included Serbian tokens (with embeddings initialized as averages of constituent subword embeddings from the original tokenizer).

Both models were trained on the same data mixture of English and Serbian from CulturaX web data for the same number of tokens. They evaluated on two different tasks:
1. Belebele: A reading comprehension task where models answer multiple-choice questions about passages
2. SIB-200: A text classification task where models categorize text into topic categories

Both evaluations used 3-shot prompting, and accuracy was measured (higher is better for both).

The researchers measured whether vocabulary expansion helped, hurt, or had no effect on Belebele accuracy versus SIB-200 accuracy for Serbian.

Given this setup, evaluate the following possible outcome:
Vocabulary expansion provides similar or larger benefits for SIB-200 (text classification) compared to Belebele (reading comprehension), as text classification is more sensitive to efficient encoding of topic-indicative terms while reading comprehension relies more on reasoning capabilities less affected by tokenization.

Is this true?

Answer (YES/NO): NO